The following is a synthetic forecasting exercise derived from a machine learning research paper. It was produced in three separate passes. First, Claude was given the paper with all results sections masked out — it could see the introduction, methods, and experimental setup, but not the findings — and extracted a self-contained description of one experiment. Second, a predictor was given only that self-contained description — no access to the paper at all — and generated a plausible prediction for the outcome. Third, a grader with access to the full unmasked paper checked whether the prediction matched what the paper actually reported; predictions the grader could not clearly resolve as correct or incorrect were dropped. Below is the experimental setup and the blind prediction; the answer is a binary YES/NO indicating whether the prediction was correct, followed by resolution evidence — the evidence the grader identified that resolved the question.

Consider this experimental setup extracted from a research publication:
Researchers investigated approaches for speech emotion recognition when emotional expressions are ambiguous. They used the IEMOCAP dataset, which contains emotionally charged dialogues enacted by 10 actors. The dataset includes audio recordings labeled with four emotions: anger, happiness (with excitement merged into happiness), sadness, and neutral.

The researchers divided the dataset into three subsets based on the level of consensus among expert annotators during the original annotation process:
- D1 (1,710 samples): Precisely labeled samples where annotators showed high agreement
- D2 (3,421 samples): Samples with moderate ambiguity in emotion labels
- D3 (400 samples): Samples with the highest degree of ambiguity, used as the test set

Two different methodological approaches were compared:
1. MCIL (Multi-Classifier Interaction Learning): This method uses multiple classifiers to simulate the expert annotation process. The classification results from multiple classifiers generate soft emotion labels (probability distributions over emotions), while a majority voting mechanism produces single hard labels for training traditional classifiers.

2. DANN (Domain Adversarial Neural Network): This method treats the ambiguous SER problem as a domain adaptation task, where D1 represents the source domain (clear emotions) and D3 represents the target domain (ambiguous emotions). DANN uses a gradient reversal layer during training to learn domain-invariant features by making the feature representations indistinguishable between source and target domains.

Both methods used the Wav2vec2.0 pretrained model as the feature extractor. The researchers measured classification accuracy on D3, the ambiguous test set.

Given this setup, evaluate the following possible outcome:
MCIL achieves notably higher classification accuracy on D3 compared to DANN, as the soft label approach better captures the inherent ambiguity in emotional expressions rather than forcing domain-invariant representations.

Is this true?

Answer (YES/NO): NO